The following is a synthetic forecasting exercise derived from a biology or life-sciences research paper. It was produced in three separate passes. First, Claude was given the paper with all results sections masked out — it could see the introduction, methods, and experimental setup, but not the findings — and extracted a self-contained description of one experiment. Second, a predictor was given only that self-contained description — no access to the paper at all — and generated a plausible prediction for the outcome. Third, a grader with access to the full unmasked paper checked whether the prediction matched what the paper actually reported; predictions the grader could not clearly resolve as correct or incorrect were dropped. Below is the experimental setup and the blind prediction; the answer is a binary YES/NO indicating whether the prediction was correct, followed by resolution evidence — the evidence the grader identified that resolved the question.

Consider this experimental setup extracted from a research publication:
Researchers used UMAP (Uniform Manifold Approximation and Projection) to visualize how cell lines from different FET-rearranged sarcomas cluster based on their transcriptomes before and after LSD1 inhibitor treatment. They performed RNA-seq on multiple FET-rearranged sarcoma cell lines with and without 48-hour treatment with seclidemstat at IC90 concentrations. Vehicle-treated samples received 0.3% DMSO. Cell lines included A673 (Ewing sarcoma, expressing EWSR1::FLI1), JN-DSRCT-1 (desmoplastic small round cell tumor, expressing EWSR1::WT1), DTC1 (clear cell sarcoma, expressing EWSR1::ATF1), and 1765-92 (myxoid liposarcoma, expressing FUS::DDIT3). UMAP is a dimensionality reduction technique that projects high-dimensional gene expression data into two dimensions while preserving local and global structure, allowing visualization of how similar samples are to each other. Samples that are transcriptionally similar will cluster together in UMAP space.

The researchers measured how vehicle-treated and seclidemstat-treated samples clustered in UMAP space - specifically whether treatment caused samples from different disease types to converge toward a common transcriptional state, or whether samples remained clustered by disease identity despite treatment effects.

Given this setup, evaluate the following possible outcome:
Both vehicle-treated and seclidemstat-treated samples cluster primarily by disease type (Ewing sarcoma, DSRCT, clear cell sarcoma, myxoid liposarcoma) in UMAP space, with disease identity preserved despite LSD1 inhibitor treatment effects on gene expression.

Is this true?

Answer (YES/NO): YES